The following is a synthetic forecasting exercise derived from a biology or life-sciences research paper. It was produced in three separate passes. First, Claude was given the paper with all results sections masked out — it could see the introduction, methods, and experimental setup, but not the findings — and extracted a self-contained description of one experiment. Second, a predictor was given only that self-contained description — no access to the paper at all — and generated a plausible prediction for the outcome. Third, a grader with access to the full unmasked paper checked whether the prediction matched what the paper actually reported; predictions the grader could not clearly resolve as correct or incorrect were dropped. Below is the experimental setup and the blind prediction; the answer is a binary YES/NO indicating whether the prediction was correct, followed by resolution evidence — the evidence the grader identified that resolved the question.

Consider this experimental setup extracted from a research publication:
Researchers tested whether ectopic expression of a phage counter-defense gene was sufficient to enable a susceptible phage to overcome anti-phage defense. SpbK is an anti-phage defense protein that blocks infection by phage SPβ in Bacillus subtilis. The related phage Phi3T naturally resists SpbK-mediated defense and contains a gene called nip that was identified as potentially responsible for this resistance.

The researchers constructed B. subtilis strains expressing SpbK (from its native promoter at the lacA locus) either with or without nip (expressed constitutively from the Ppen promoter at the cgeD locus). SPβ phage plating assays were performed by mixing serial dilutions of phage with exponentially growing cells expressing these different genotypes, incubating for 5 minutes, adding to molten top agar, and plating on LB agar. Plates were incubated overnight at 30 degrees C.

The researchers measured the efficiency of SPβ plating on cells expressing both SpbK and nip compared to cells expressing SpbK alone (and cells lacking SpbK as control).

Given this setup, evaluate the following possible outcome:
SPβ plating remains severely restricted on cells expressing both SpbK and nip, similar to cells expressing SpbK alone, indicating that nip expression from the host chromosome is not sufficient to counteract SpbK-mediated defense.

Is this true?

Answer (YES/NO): NO